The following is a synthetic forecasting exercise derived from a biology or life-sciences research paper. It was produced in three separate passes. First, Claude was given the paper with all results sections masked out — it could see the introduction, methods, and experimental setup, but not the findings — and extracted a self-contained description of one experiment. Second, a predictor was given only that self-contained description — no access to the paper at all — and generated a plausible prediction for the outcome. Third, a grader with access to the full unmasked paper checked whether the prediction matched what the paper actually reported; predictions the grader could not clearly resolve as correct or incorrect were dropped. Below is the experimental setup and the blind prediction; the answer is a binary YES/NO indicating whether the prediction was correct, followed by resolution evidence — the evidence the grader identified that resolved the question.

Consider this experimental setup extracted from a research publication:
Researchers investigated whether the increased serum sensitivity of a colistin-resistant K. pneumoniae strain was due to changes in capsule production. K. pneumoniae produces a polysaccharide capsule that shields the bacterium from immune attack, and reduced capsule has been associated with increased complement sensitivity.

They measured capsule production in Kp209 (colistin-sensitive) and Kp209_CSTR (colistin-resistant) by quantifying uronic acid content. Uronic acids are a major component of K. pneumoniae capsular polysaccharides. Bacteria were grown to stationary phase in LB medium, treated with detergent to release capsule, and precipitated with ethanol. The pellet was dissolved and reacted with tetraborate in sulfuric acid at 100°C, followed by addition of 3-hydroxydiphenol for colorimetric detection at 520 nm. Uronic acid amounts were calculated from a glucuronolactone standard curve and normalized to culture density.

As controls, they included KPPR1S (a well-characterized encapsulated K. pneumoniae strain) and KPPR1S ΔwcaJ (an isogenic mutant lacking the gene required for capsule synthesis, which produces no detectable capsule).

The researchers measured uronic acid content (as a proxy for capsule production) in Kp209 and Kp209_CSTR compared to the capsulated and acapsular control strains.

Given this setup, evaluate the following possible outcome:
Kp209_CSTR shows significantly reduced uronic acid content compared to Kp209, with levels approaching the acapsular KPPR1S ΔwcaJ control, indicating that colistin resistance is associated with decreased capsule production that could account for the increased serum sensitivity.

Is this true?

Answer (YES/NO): NO